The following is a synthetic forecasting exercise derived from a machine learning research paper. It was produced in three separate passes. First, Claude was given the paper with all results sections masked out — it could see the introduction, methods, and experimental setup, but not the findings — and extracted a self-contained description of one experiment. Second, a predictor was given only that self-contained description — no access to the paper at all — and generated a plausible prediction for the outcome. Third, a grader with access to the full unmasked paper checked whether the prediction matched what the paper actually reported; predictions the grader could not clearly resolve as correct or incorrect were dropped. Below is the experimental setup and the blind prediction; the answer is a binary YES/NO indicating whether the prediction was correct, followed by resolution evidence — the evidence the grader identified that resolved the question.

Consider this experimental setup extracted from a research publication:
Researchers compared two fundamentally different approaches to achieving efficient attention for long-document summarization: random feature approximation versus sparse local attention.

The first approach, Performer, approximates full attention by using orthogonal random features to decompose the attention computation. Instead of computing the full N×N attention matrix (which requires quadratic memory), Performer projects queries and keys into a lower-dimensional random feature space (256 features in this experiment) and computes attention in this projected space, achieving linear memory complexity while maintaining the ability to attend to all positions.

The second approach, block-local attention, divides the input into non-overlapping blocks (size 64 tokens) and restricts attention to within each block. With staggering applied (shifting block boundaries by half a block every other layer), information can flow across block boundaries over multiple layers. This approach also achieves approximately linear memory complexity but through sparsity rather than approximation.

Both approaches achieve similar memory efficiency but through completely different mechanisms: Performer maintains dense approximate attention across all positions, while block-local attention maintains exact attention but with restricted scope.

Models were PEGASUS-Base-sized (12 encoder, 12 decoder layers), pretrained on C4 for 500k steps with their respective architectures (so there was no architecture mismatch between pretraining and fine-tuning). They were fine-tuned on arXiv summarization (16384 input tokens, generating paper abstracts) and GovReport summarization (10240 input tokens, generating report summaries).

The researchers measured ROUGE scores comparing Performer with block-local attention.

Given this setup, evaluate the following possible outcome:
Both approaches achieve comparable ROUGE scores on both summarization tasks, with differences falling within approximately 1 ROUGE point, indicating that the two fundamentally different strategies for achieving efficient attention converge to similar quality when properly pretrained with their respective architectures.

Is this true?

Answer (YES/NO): NO